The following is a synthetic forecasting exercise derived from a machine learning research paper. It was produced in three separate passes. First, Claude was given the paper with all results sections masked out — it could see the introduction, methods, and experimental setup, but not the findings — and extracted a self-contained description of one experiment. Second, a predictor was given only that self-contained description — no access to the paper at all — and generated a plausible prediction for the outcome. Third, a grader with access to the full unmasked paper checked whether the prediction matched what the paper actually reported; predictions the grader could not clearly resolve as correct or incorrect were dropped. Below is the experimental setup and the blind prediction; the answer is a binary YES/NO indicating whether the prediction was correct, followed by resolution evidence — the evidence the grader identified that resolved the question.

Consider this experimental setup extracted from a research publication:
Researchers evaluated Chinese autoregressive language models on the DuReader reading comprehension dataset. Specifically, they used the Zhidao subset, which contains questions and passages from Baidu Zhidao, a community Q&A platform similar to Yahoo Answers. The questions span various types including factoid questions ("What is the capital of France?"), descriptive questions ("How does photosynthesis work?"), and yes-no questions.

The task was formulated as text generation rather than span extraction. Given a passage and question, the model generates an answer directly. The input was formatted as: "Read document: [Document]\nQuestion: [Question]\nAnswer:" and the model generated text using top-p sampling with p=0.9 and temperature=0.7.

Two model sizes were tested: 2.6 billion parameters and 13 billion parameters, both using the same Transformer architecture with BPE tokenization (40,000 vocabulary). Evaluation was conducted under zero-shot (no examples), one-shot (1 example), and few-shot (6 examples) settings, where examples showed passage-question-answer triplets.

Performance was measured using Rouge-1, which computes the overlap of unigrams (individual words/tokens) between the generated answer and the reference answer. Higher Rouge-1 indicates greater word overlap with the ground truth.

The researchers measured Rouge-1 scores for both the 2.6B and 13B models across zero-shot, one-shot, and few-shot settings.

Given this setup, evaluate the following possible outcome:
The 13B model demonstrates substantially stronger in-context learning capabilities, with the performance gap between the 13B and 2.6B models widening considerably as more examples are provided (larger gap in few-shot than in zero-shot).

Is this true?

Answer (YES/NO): YES